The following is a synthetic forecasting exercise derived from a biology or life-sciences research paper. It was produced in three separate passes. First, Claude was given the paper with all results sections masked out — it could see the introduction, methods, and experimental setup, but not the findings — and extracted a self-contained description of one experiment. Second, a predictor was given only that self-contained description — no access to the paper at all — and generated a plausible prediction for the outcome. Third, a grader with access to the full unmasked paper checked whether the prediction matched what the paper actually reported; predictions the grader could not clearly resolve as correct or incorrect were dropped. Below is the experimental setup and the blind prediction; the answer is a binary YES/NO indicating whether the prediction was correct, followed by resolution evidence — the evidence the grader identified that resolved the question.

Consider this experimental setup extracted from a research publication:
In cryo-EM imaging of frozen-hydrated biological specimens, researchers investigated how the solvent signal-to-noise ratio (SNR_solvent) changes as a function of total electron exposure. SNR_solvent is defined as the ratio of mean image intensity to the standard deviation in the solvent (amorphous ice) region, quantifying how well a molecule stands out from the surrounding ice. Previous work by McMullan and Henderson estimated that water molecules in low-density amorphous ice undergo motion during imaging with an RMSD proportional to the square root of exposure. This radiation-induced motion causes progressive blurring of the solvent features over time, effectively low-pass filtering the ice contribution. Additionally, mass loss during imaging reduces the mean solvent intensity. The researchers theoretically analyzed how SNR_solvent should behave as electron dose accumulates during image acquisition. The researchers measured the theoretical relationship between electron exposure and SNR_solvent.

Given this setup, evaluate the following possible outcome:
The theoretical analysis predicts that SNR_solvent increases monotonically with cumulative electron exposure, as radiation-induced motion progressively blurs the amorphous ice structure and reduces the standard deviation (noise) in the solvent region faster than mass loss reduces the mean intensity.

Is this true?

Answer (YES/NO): YES